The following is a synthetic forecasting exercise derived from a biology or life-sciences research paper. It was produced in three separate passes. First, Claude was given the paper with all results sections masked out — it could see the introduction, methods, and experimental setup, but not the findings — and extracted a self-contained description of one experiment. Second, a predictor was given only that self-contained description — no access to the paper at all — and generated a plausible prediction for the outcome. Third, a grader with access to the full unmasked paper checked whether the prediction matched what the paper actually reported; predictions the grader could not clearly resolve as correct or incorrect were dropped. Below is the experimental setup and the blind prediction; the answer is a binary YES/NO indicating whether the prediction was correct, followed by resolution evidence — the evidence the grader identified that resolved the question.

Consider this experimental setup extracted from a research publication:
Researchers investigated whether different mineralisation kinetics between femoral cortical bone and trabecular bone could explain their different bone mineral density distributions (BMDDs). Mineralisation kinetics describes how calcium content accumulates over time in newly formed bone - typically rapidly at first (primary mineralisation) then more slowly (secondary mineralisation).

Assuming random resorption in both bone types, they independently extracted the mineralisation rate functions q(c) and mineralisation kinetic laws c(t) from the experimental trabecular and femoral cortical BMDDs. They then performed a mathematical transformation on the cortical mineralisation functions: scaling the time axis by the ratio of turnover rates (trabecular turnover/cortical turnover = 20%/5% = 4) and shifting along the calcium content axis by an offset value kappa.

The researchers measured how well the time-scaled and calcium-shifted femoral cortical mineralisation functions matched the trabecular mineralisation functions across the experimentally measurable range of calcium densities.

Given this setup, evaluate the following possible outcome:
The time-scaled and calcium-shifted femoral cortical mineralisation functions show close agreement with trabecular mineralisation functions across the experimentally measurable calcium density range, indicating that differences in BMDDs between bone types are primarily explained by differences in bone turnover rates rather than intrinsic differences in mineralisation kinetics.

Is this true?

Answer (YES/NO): NO